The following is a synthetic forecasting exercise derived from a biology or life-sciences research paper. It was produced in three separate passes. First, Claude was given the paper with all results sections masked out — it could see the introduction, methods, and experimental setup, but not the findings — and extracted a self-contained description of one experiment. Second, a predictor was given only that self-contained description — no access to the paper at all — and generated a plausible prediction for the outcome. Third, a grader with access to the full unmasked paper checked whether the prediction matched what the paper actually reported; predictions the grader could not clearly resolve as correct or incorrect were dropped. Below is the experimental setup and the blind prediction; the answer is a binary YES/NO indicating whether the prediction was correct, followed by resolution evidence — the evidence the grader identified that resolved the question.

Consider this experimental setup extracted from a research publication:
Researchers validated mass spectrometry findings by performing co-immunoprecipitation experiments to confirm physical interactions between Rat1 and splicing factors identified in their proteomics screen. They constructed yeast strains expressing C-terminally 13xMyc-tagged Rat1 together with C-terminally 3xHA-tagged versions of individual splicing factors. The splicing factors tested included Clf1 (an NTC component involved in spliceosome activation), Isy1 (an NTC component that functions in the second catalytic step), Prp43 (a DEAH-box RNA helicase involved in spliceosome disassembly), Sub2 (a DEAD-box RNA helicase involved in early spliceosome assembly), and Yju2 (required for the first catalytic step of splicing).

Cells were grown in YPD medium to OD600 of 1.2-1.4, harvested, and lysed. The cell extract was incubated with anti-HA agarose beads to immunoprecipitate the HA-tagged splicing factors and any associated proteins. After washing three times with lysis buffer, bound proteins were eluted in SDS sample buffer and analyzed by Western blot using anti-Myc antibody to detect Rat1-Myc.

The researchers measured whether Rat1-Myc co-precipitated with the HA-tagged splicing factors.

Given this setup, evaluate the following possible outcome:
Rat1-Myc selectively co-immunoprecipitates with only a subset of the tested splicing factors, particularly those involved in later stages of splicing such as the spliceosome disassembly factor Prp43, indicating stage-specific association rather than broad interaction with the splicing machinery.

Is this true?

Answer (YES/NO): NO